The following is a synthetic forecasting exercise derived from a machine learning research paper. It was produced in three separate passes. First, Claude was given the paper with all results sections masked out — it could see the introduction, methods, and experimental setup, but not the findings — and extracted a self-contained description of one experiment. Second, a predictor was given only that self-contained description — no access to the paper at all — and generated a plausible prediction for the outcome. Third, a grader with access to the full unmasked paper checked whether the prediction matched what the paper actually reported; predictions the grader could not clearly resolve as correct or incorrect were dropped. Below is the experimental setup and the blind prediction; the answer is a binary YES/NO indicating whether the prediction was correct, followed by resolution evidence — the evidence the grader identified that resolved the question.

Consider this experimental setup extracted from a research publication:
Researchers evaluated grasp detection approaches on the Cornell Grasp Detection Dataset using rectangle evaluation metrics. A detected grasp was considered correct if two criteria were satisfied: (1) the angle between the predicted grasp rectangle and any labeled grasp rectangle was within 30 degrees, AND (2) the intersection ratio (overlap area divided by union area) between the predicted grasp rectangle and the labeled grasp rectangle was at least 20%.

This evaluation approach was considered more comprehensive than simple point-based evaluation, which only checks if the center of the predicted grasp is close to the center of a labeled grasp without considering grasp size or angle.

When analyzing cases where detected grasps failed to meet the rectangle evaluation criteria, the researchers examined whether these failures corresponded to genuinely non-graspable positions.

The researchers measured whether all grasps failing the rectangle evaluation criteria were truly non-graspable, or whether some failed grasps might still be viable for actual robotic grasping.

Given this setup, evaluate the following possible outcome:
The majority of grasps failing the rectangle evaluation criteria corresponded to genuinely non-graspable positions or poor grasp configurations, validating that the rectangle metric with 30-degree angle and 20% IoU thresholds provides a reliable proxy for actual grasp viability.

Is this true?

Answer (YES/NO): NO